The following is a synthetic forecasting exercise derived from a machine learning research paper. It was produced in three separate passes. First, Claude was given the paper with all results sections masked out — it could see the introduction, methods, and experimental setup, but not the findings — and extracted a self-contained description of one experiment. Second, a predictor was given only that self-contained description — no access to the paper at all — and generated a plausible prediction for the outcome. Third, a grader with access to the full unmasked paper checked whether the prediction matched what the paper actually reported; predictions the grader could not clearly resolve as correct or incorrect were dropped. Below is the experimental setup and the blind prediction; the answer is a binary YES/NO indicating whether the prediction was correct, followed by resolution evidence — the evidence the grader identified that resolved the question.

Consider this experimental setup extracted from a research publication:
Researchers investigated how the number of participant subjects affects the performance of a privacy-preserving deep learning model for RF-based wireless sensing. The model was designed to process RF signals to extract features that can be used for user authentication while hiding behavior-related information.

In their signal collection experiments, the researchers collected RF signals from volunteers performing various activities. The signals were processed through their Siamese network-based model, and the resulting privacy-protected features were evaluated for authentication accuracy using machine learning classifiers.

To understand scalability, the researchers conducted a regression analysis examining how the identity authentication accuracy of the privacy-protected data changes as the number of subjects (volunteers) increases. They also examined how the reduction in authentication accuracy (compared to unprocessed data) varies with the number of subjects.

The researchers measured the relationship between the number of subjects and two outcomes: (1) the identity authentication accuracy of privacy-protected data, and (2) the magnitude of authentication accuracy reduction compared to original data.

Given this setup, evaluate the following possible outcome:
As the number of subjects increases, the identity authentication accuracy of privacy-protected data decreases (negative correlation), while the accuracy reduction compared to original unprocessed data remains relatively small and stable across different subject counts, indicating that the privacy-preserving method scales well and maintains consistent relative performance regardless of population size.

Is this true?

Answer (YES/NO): NO